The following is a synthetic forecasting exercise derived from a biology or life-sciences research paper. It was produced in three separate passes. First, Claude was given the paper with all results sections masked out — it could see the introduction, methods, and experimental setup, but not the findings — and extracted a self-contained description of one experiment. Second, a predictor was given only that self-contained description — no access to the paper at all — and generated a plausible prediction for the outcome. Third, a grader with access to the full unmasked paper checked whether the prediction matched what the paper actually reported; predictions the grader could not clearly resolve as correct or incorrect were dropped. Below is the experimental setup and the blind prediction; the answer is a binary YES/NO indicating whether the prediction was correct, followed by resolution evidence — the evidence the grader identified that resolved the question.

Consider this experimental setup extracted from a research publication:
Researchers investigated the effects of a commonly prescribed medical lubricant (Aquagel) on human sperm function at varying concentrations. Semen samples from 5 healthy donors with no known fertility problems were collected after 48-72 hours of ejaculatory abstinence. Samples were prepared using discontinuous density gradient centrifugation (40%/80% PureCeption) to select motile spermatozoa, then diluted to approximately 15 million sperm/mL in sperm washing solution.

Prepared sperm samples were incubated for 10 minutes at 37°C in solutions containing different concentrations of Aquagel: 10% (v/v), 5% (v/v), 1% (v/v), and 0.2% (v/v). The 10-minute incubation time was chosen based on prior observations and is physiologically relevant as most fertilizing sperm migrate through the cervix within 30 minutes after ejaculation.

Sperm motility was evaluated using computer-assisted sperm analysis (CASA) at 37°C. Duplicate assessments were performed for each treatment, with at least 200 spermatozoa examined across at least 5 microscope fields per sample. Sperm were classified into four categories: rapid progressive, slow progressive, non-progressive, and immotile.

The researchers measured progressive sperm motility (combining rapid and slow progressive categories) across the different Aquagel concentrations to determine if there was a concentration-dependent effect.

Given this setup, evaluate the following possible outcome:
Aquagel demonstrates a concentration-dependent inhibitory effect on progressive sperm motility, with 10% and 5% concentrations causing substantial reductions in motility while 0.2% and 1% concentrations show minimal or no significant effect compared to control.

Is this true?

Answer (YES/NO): YES